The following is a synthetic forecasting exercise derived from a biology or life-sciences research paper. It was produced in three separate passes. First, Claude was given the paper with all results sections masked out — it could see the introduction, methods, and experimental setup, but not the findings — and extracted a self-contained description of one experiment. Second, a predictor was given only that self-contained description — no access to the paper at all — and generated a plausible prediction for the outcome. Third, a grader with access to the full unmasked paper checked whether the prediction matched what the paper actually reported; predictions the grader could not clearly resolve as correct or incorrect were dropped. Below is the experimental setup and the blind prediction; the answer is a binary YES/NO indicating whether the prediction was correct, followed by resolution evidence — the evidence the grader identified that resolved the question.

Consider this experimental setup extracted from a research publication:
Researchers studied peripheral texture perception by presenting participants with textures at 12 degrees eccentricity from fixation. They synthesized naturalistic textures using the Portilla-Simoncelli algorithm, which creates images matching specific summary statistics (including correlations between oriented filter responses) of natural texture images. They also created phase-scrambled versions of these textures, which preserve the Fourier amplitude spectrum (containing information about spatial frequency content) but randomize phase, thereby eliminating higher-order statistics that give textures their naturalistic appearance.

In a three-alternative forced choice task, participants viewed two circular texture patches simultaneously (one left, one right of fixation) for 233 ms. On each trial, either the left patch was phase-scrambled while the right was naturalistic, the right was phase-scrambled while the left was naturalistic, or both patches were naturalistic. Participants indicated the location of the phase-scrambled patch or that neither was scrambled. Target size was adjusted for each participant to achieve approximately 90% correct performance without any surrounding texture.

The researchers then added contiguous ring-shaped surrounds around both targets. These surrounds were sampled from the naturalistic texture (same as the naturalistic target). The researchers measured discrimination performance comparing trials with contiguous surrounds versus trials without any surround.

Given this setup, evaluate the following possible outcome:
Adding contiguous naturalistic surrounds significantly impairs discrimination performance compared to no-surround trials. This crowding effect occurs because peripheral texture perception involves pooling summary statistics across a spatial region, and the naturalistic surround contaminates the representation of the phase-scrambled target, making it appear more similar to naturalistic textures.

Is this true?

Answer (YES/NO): YES